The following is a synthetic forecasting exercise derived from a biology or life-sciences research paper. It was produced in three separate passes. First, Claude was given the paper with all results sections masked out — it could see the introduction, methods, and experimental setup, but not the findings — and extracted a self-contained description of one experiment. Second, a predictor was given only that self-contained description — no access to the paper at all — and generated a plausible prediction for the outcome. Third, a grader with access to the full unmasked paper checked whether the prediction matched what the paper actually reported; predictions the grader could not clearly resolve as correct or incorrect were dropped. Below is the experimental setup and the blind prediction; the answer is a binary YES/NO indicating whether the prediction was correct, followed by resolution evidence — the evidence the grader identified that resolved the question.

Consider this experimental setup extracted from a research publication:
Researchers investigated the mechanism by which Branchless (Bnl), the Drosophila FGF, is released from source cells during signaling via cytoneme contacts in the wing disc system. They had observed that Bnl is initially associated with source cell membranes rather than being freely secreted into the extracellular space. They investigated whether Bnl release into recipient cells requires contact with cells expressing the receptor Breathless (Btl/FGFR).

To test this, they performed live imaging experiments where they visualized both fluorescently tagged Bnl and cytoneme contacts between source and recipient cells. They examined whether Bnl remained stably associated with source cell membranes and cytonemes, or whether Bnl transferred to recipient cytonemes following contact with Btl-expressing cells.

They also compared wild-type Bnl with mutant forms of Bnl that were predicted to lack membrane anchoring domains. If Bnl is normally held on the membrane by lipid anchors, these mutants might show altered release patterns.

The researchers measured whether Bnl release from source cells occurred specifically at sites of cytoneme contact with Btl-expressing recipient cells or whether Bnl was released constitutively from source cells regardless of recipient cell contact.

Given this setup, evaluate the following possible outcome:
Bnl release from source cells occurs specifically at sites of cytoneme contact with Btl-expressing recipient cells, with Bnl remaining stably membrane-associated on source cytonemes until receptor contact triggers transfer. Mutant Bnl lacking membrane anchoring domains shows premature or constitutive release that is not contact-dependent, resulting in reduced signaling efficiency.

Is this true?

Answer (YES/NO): YES